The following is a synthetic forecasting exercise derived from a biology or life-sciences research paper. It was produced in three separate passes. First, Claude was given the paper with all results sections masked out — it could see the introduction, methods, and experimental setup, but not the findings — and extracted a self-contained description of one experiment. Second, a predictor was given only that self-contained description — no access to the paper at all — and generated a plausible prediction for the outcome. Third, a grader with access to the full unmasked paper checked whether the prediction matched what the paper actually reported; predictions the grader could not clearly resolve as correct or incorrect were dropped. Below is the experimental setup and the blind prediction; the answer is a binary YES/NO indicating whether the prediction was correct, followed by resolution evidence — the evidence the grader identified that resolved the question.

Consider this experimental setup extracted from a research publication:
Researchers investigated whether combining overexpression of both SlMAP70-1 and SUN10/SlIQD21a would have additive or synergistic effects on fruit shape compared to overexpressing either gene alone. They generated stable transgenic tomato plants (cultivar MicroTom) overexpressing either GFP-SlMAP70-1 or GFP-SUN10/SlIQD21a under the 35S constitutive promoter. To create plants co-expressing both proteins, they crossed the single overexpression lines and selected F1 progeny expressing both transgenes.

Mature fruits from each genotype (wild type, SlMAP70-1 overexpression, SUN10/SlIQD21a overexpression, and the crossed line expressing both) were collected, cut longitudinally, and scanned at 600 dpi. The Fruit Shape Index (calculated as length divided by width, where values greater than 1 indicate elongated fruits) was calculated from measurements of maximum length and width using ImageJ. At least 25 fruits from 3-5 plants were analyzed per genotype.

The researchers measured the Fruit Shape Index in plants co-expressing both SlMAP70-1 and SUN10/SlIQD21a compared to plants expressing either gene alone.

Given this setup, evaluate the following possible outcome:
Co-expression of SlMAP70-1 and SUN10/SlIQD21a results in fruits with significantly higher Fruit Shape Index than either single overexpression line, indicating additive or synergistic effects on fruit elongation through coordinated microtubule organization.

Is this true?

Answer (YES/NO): YES